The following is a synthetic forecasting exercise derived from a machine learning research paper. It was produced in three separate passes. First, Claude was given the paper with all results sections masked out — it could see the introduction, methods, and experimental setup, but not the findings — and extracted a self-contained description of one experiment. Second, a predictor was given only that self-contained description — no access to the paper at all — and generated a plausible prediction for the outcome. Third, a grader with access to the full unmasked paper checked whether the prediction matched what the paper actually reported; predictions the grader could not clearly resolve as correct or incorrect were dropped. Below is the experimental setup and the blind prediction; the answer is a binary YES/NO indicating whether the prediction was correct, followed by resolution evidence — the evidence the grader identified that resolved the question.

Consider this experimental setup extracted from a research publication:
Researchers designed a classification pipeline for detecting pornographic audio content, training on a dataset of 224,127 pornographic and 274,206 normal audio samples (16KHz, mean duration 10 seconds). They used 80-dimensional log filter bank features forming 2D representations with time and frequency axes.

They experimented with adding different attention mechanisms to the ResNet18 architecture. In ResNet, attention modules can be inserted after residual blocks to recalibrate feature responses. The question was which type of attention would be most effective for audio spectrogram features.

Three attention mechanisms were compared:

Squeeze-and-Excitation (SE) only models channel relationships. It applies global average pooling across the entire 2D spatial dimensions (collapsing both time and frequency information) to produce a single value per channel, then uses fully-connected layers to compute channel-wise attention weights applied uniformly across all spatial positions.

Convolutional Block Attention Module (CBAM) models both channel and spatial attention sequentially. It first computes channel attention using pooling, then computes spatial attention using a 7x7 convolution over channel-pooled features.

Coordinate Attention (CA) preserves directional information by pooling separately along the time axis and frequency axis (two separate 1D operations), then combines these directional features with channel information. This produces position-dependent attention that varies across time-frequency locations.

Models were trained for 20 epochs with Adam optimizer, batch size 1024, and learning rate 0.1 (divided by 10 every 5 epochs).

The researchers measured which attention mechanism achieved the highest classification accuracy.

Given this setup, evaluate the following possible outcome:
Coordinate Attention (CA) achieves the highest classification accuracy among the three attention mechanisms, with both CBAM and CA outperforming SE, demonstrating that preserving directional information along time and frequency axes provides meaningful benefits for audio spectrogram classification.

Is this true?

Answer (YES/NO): YES